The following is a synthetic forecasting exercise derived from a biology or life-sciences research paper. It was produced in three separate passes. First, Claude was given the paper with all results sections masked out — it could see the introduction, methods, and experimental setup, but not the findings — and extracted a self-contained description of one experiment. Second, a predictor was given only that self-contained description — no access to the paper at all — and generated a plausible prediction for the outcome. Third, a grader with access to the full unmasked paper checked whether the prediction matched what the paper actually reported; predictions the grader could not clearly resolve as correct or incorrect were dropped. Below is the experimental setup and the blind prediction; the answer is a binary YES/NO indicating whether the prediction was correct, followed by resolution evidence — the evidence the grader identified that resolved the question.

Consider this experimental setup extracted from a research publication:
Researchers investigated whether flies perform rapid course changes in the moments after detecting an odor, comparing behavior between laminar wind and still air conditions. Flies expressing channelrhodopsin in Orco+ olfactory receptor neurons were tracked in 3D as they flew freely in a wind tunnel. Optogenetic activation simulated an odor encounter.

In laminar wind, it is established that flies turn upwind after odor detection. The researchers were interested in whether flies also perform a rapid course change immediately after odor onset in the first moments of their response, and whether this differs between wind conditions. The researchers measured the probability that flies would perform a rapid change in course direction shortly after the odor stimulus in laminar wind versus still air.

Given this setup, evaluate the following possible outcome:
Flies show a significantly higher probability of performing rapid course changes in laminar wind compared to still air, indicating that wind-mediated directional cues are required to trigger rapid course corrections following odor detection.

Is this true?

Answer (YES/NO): NO